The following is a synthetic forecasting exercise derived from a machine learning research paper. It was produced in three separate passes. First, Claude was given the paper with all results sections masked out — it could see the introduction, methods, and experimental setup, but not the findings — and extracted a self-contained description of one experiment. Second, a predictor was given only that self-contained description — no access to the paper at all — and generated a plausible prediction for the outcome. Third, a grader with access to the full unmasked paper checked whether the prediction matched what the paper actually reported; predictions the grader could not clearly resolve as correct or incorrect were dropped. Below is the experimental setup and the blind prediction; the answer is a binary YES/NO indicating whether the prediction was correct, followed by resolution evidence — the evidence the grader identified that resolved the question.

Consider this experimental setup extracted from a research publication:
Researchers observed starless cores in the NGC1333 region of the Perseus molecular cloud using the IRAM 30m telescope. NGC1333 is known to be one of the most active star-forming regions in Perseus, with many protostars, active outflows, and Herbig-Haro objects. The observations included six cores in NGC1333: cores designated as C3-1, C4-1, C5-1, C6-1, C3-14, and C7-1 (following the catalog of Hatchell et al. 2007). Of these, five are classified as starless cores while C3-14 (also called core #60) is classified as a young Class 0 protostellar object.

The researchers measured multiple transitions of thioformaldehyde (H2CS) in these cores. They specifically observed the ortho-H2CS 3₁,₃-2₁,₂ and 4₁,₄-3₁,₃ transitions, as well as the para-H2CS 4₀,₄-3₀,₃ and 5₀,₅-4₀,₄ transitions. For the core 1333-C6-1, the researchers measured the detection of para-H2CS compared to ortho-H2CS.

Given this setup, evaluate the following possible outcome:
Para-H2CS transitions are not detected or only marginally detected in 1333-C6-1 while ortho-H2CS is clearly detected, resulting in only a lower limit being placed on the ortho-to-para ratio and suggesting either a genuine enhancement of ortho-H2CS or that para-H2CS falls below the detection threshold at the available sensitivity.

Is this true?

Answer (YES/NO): NO